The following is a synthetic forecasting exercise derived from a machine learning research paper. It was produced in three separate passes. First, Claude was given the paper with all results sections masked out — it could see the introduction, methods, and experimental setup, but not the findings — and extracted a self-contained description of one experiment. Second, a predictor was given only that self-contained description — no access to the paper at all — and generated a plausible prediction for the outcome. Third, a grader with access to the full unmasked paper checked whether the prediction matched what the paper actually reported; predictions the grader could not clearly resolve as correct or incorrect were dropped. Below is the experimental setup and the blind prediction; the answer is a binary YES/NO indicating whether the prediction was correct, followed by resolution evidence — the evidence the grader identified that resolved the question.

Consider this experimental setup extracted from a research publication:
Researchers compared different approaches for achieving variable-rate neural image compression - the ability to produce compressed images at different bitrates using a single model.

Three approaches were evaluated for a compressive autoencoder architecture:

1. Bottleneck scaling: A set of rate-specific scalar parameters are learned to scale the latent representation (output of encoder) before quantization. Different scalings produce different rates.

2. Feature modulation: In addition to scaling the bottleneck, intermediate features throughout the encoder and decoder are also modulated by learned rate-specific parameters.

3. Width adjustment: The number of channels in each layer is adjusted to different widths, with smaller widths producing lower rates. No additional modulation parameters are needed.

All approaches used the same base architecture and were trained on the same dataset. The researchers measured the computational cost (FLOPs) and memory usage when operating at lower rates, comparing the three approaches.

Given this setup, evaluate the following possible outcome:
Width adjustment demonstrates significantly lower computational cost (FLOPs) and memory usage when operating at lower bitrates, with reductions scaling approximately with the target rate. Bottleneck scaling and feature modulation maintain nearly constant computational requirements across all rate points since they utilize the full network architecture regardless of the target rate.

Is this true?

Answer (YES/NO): YES